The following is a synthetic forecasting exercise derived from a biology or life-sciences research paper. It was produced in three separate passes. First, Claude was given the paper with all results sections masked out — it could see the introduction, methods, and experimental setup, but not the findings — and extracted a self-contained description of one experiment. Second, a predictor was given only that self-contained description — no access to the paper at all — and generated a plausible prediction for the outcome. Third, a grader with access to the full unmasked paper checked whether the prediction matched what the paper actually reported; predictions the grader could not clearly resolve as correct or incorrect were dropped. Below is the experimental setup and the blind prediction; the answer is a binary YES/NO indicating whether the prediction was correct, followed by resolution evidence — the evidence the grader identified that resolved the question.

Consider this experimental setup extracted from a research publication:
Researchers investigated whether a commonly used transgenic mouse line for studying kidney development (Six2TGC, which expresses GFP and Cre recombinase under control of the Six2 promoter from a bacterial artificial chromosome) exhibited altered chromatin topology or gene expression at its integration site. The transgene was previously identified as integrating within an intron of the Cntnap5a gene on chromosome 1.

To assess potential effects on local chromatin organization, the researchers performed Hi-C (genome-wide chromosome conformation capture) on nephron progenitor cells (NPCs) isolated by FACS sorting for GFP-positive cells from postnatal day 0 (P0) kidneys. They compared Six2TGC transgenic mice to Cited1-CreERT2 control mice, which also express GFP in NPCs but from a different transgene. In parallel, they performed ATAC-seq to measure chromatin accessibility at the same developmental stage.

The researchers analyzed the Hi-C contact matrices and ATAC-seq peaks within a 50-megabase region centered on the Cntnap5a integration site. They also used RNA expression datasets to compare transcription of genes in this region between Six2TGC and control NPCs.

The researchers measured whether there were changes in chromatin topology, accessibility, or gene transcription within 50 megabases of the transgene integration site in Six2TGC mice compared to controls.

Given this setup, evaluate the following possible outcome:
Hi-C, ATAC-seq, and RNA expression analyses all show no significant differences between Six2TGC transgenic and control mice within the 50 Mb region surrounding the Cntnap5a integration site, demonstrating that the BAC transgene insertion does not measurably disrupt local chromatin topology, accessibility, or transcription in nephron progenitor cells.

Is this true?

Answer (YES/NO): YES